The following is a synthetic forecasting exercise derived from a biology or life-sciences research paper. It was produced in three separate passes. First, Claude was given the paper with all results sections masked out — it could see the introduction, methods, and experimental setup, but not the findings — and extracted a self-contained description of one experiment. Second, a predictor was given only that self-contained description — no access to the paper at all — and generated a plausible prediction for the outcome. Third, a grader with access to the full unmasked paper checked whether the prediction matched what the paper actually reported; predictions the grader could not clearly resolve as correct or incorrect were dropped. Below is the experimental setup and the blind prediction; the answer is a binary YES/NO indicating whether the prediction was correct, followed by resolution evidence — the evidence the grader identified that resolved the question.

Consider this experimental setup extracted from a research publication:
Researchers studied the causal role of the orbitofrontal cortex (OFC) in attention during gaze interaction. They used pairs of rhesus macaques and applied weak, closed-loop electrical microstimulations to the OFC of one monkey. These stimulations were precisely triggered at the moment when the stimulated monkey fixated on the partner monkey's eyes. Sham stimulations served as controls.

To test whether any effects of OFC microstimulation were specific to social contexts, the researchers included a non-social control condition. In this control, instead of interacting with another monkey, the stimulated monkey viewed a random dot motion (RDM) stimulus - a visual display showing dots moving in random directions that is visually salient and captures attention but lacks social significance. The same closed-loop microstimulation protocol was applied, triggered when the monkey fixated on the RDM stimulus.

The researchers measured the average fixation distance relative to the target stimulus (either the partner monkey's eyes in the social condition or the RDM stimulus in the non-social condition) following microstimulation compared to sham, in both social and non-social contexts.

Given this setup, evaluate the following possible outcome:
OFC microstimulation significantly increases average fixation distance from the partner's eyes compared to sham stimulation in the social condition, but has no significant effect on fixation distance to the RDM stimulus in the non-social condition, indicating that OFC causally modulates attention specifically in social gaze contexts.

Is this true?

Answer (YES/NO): NO